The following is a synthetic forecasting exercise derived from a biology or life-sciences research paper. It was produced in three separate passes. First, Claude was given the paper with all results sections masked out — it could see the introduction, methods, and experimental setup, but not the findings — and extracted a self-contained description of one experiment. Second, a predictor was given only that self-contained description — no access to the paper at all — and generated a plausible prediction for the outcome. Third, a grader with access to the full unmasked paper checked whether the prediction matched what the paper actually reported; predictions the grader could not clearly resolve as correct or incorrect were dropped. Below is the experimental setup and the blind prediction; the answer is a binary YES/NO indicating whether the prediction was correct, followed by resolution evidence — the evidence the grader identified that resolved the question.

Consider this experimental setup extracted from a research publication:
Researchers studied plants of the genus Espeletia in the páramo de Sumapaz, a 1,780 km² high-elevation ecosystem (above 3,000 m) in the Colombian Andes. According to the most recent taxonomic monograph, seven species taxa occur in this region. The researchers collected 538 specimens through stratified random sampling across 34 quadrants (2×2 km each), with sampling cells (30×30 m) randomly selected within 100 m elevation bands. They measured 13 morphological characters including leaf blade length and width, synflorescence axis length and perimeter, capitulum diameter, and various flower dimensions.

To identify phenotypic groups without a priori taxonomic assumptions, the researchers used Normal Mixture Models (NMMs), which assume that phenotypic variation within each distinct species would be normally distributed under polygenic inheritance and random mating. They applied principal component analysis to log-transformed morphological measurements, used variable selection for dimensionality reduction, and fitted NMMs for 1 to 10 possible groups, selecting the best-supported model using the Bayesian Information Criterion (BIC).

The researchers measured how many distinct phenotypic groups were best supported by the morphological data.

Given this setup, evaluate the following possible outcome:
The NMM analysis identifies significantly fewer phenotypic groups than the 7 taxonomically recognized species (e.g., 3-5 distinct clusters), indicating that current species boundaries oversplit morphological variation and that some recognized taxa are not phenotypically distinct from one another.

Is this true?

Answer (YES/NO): NO